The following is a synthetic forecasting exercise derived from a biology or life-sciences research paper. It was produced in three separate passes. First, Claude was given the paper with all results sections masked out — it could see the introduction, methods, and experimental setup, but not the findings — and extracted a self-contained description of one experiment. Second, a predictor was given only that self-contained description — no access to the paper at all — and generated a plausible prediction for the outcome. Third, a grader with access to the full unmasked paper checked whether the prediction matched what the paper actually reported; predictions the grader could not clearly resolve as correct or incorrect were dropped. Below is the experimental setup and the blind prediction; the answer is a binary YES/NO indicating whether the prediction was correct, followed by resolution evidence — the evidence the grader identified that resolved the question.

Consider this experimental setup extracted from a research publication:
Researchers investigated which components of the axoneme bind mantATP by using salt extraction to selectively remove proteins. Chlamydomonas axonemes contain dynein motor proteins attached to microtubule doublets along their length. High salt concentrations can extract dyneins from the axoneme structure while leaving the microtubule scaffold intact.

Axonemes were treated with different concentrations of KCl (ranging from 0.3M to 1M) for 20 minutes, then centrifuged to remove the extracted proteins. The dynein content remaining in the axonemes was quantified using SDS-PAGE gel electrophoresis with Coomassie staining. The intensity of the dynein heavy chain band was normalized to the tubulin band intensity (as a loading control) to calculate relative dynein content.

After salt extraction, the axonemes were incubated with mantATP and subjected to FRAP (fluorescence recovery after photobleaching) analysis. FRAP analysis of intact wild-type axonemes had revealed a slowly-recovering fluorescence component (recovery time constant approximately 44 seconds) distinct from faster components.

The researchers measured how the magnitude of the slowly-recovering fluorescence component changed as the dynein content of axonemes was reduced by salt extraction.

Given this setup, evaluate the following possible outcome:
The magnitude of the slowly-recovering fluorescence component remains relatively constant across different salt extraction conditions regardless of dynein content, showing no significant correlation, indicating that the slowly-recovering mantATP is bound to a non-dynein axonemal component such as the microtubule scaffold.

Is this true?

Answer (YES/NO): NO